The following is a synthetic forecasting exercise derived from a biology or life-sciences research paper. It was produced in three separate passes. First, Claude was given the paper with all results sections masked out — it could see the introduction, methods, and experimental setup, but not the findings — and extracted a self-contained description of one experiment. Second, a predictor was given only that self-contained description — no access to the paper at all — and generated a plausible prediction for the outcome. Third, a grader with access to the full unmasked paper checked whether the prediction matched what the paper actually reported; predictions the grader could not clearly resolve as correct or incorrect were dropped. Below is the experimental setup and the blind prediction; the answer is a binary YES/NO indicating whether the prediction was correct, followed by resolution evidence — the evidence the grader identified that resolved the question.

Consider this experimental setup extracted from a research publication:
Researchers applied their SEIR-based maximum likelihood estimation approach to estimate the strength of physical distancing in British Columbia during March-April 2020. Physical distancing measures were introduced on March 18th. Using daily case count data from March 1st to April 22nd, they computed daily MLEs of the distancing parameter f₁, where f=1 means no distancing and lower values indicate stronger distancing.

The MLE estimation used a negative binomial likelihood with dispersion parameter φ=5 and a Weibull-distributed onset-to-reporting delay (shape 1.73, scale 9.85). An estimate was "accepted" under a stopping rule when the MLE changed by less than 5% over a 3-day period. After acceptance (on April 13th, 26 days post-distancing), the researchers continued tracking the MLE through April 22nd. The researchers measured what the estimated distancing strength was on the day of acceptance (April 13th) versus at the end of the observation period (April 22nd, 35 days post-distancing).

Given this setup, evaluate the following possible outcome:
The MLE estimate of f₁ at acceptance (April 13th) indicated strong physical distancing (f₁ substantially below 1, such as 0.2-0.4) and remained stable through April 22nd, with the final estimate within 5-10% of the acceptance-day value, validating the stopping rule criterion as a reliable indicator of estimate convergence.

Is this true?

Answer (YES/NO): NO